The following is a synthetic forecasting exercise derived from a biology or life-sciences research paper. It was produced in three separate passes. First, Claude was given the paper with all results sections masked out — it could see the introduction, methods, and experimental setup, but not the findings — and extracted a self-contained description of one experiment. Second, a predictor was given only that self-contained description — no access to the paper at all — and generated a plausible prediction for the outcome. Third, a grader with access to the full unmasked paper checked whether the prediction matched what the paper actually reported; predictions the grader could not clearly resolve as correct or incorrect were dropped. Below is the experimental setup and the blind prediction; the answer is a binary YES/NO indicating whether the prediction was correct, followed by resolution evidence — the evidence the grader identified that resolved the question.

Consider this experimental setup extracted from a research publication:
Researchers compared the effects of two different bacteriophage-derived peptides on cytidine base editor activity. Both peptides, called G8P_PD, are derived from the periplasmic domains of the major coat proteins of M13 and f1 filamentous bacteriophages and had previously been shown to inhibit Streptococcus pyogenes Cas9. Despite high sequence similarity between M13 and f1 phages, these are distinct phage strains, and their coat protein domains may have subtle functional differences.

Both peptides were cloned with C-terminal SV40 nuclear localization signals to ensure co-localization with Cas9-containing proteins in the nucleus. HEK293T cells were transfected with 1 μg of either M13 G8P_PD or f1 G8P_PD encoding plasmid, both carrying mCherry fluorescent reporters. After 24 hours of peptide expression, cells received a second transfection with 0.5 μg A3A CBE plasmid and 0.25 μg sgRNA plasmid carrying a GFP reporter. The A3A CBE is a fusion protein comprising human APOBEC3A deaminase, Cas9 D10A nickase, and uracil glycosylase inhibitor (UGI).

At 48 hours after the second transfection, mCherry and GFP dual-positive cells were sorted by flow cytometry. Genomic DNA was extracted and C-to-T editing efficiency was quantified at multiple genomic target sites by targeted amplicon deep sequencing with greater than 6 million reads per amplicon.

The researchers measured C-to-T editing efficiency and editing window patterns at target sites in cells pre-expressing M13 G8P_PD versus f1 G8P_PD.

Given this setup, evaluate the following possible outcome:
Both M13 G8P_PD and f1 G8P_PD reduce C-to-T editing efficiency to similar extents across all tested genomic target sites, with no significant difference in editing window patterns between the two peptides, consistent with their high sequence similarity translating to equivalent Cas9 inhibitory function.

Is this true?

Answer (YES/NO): NO